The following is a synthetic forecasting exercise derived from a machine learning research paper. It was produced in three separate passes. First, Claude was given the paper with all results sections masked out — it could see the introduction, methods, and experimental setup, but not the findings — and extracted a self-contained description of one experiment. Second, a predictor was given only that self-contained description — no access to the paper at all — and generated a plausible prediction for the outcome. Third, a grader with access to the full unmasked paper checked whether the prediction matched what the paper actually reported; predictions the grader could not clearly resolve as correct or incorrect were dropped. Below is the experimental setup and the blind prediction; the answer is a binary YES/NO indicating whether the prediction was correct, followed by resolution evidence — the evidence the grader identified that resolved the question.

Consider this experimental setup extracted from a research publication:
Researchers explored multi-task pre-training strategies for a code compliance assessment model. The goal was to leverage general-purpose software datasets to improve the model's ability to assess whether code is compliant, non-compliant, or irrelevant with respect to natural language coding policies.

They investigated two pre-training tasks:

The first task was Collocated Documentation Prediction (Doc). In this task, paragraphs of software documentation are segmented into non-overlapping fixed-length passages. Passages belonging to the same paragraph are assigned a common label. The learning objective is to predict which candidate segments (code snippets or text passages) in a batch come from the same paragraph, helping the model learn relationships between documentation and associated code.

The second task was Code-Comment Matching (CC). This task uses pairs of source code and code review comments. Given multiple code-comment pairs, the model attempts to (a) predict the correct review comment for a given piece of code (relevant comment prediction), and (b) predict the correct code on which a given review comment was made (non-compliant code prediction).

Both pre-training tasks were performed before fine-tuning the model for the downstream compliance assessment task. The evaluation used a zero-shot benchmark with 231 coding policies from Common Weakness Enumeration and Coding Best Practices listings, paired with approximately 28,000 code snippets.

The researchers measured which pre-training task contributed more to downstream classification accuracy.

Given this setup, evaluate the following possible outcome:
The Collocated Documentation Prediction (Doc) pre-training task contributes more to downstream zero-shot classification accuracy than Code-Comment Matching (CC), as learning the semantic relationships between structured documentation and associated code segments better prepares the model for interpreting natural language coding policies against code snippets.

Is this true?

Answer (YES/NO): YES